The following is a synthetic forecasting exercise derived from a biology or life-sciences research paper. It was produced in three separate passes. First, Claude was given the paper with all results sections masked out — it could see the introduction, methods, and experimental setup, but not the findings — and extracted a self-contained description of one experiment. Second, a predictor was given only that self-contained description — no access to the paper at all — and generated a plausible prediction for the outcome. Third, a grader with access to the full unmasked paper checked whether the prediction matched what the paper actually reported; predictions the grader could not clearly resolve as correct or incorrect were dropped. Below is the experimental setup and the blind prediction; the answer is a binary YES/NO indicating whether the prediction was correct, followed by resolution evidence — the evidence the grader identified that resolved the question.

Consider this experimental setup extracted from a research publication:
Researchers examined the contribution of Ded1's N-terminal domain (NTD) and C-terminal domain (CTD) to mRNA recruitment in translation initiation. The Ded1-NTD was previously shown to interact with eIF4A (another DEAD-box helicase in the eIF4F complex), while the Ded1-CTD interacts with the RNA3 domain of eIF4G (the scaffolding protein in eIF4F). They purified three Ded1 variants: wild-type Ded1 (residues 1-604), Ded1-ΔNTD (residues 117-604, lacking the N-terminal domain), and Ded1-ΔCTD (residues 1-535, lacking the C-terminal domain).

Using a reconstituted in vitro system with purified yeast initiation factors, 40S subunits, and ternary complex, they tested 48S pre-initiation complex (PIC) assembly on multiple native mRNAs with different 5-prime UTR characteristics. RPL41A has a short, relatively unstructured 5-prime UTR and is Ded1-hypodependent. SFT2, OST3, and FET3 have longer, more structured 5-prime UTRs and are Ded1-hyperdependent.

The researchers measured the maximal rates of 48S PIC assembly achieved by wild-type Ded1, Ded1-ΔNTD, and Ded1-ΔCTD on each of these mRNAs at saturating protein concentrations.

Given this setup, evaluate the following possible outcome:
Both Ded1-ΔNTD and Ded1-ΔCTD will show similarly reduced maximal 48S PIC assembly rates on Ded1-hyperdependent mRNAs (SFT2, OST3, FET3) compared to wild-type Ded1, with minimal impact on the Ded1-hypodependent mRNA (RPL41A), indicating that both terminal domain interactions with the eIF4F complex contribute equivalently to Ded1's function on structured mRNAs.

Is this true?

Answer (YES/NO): NO